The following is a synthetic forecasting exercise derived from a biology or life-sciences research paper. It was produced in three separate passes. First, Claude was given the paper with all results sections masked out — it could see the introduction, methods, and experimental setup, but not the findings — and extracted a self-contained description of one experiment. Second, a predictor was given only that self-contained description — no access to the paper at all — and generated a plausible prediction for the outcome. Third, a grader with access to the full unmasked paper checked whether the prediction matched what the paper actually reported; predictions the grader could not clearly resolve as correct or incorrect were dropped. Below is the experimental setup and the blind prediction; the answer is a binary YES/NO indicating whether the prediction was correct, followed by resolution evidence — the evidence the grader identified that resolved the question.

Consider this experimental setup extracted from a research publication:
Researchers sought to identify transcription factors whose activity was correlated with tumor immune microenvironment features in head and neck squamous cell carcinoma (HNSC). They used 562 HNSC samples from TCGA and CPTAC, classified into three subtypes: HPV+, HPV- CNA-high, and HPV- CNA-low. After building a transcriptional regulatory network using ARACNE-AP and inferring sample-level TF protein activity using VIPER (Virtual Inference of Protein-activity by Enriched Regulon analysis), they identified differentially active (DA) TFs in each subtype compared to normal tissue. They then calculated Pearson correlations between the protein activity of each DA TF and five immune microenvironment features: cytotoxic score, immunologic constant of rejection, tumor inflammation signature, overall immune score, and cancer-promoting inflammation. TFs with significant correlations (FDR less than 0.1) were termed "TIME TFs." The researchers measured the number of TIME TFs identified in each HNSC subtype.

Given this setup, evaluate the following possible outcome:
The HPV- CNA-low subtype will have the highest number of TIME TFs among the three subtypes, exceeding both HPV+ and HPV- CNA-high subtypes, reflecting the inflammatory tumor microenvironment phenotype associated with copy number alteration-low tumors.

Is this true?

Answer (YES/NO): NO